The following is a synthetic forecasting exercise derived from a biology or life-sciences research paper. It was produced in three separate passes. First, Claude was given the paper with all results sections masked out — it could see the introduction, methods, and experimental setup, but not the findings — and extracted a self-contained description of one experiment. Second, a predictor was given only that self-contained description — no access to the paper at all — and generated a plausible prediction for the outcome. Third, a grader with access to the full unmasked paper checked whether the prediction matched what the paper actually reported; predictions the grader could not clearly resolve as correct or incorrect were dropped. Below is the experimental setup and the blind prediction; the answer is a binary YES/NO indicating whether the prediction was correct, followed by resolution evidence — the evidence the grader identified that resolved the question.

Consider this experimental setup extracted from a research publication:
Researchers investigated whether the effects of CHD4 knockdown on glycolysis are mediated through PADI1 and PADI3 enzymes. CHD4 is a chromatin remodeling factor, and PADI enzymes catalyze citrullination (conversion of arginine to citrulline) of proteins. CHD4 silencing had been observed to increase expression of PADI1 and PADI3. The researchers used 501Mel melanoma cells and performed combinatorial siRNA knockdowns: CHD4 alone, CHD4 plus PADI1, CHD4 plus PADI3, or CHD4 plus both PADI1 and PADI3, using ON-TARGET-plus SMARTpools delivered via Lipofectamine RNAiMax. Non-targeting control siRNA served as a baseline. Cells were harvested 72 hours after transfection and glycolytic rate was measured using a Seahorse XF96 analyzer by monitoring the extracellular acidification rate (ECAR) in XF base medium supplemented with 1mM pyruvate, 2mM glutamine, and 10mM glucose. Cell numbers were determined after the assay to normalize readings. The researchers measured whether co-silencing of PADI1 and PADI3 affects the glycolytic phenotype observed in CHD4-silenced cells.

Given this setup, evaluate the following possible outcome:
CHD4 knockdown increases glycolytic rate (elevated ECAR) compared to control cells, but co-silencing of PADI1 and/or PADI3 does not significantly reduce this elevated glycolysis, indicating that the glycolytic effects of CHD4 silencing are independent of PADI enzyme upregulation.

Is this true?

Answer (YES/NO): NO